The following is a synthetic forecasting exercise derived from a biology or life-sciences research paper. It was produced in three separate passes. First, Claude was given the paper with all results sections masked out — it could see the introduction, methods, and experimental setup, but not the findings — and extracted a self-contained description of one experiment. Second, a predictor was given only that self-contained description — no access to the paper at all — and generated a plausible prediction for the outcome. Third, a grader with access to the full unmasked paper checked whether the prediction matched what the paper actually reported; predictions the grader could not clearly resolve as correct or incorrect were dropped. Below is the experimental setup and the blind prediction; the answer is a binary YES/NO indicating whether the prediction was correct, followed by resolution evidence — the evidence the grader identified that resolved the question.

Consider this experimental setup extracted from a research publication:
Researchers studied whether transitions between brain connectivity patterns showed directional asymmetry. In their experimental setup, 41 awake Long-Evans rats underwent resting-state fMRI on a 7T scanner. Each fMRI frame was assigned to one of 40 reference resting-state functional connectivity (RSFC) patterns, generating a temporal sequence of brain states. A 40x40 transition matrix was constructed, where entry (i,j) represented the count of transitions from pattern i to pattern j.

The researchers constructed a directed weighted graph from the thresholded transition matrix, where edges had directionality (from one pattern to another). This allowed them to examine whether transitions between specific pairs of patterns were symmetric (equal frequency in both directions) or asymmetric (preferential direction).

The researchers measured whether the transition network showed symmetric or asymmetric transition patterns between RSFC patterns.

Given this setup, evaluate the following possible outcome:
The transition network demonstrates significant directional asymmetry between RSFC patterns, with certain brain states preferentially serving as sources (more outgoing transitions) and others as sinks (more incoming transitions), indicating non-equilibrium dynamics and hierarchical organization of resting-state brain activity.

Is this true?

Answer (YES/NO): NO